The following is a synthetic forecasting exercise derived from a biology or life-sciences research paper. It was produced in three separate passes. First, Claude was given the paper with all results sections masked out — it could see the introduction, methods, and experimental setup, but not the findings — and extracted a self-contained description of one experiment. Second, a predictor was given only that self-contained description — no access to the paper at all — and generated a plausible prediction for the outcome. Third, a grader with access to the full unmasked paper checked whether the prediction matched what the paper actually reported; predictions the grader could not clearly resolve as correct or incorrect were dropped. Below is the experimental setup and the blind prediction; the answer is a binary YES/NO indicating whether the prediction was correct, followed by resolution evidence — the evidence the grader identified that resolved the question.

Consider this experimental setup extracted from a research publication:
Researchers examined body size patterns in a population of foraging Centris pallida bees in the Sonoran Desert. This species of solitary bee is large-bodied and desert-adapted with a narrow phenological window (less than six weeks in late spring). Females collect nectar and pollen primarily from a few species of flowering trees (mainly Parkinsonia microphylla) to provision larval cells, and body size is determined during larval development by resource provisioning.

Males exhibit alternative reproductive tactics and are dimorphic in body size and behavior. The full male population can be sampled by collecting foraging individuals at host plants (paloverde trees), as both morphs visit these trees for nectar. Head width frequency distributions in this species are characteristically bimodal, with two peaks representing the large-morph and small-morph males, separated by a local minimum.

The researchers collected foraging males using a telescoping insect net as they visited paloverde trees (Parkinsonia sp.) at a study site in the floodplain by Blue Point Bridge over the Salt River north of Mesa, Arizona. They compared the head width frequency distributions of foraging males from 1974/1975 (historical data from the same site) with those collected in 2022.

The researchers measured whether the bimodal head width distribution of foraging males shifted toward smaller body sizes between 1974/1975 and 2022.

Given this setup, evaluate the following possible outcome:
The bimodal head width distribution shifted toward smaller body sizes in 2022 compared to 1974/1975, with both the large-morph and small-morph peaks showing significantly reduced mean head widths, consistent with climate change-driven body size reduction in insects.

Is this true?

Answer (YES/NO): YES